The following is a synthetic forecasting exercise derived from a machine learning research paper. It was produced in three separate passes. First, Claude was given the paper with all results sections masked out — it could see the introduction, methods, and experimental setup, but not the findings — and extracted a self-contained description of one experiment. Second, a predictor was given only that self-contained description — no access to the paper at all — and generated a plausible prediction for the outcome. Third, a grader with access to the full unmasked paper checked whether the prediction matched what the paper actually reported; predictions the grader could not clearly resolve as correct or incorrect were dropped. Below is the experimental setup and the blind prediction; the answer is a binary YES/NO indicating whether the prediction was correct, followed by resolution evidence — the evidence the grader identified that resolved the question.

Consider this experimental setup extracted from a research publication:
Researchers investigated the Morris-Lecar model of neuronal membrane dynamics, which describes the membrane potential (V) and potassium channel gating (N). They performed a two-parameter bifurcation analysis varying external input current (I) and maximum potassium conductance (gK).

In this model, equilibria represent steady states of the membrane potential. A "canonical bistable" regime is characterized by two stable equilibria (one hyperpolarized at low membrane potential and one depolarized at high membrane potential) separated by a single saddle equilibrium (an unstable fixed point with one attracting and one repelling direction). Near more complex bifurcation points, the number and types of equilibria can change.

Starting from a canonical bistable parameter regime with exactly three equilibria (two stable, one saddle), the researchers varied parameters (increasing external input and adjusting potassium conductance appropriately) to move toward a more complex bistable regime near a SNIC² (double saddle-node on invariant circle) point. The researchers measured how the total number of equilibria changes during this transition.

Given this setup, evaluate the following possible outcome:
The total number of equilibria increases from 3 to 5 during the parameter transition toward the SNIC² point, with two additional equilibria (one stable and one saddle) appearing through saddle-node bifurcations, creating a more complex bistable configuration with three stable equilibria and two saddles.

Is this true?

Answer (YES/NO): NO